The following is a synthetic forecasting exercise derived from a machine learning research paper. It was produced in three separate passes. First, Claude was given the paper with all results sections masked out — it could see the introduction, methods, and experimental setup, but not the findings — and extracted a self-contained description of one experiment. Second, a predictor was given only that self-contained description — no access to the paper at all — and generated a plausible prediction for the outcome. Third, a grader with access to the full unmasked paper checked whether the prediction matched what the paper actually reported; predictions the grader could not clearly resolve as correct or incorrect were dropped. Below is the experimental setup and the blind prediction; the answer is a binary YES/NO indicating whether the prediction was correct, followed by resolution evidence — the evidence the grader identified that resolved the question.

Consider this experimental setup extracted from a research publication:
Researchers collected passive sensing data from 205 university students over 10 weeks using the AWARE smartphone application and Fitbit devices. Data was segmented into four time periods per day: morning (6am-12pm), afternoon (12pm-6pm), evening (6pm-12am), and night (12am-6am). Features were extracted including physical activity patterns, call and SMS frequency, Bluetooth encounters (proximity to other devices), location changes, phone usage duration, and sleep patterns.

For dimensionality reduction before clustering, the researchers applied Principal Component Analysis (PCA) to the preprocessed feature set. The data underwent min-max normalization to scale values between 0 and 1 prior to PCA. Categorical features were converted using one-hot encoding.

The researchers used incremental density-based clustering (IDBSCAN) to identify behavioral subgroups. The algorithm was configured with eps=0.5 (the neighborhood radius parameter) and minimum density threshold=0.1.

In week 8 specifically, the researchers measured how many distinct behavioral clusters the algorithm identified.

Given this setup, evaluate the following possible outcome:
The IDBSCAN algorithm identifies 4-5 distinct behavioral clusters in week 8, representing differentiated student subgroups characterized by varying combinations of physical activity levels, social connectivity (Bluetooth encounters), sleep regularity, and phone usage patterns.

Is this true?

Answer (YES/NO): NO